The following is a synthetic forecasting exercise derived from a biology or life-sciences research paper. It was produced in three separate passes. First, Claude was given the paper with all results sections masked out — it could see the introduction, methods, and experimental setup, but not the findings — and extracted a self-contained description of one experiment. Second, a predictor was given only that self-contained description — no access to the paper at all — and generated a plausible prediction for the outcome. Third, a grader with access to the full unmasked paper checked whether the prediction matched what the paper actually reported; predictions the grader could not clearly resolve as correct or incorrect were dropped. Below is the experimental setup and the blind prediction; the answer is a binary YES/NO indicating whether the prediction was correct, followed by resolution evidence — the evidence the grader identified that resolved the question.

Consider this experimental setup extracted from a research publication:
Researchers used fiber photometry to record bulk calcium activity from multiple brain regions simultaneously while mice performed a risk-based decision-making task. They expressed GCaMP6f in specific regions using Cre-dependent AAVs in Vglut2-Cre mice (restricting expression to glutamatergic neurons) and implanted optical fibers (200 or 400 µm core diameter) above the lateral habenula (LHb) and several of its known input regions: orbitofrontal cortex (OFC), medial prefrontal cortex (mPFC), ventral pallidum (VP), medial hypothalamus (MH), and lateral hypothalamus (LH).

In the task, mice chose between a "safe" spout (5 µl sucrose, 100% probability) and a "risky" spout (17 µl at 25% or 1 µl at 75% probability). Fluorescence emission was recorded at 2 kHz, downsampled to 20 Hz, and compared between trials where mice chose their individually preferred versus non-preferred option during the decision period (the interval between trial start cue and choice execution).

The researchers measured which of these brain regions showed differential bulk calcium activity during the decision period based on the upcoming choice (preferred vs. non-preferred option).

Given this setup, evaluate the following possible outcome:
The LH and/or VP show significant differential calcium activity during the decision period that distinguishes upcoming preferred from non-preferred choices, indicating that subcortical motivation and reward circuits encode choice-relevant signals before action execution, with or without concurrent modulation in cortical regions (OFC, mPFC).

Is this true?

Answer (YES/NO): YES